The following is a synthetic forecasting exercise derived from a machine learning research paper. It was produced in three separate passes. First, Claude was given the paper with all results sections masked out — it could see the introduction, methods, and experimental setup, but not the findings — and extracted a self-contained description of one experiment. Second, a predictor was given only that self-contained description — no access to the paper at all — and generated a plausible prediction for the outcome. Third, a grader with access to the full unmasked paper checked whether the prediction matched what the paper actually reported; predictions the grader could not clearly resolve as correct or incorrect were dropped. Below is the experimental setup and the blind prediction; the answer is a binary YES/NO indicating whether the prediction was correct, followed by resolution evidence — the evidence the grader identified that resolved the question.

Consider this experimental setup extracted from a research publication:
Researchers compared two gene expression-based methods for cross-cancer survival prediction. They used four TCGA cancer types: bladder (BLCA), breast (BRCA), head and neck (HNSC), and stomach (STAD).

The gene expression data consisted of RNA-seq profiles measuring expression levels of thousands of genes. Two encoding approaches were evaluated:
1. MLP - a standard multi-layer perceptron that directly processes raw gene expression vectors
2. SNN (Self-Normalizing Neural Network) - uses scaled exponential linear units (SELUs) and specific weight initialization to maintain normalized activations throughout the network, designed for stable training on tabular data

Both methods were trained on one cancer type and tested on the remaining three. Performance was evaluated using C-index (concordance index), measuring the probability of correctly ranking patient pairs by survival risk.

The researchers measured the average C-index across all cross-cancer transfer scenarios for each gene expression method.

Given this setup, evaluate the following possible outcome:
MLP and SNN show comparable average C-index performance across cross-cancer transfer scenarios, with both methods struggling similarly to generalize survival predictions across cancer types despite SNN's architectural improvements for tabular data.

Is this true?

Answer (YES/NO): NO